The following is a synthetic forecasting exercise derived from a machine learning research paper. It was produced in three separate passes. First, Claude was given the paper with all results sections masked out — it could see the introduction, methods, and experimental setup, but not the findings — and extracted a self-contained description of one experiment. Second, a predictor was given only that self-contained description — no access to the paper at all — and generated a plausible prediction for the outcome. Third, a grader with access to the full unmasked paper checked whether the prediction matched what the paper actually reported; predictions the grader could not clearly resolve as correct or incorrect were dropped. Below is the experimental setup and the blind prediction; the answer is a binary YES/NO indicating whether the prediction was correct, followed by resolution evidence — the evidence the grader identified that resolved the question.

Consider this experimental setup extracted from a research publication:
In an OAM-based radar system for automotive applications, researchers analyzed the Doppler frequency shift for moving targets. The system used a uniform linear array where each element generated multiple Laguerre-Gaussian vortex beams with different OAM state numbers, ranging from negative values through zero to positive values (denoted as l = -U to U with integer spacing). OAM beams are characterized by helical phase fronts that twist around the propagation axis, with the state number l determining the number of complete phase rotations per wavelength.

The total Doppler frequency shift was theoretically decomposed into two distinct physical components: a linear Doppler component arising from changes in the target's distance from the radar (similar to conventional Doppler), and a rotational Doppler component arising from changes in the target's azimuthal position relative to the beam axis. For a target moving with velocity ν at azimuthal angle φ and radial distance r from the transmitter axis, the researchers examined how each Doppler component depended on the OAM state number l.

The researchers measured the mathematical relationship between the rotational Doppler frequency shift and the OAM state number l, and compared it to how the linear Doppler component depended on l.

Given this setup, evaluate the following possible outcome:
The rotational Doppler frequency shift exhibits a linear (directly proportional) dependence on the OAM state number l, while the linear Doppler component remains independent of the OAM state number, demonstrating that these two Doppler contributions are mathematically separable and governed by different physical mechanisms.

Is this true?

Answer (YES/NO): NO